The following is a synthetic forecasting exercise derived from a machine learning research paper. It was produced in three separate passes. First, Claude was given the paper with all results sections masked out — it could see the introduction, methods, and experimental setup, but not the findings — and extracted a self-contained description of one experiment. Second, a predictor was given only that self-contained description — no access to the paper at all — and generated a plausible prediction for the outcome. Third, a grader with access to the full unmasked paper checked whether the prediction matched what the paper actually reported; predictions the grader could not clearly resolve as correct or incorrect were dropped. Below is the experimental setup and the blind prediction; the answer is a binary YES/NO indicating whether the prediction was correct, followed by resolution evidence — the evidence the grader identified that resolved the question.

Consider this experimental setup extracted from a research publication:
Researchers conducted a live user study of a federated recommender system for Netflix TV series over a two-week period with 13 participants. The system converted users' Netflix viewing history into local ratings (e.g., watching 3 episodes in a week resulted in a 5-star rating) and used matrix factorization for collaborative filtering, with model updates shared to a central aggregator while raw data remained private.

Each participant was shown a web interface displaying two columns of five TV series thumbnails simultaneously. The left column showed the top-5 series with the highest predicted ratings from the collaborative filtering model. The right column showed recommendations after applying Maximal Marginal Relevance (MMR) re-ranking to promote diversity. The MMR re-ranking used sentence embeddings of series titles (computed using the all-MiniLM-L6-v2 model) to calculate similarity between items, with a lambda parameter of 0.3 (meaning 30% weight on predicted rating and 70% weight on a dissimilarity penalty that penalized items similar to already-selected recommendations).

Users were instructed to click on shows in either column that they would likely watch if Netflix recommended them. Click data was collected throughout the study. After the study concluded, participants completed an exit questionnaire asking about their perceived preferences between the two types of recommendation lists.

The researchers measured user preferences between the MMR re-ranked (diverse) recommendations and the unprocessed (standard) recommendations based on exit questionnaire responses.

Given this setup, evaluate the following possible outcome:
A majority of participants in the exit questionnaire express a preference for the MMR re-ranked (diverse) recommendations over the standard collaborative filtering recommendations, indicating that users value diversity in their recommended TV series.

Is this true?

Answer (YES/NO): NO